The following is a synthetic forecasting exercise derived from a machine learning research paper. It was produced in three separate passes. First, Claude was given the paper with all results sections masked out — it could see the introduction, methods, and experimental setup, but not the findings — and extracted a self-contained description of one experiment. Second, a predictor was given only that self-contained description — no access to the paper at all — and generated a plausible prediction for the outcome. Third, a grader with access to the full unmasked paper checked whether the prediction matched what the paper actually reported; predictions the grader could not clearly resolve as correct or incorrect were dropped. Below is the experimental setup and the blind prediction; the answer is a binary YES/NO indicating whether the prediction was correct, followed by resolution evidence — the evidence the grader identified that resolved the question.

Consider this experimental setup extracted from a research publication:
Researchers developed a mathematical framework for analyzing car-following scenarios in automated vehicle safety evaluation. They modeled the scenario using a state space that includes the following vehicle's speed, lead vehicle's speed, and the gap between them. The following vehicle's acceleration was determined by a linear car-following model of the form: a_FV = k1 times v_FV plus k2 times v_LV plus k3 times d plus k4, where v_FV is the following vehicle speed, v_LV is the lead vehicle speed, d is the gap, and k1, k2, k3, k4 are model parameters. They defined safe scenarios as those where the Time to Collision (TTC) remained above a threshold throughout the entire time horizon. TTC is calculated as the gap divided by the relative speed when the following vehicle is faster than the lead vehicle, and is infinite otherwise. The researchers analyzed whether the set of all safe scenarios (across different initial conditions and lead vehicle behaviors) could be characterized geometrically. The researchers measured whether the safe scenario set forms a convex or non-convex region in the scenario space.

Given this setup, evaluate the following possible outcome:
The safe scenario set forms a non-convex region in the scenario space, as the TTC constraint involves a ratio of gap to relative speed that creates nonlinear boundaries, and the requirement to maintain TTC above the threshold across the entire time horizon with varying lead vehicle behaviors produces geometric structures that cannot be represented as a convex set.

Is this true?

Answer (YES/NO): NO